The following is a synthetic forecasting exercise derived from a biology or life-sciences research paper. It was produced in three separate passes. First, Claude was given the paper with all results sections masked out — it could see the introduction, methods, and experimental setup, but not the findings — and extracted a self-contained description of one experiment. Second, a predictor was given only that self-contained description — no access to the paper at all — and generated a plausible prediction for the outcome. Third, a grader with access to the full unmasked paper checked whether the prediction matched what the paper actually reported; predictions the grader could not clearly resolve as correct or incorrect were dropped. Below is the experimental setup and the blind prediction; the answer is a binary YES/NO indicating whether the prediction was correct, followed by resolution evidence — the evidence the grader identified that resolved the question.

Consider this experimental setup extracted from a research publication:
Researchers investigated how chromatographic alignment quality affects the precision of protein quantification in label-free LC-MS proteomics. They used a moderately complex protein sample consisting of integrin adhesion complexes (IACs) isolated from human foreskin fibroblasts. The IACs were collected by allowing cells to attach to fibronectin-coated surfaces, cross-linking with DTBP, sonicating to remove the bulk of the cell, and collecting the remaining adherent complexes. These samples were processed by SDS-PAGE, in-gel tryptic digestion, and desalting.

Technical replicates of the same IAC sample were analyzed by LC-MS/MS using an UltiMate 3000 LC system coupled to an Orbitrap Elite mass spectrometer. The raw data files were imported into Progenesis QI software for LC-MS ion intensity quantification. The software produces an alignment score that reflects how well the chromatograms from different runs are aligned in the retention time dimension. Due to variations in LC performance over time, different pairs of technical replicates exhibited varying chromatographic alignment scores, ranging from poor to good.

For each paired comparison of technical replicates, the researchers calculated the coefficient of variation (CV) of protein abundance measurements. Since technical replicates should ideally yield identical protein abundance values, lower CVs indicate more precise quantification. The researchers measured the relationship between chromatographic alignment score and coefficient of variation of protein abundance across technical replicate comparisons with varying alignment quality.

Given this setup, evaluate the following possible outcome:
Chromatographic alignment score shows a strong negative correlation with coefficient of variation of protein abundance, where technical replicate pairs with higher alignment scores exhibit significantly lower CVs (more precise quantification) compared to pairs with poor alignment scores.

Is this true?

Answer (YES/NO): NO